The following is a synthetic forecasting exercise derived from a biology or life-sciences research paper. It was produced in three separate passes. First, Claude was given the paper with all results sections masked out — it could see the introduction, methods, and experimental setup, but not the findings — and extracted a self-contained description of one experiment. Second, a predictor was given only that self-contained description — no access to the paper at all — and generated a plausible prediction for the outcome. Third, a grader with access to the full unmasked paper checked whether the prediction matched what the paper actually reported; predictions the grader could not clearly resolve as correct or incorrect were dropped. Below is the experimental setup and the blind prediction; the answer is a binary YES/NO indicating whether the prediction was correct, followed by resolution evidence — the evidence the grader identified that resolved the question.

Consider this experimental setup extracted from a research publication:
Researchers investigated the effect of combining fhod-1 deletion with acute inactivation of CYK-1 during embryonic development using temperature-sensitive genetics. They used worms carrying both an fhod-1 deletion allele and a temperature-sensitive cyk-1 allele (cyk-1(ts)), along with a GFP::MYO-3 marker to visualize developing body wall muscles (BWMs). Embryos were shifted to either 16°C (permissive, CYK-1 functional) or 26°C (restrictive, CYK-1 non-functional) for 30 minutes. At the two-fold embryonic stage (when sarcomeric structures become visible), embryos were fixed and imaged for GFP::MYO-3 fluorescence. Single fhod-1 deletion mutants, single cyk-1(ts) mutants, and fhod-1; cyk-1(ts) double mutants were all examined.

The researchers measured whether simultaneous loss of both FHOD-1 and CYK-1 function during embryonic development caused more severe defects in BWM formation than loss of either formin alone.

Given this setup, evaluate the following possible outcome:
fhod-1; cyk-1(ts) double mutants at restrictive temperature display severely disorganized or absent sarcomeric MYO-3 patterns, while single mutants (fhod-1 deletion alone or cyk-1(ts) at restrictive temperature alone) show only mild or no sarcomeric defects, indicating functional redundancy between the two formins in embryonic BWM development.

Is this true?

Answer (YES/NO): NO